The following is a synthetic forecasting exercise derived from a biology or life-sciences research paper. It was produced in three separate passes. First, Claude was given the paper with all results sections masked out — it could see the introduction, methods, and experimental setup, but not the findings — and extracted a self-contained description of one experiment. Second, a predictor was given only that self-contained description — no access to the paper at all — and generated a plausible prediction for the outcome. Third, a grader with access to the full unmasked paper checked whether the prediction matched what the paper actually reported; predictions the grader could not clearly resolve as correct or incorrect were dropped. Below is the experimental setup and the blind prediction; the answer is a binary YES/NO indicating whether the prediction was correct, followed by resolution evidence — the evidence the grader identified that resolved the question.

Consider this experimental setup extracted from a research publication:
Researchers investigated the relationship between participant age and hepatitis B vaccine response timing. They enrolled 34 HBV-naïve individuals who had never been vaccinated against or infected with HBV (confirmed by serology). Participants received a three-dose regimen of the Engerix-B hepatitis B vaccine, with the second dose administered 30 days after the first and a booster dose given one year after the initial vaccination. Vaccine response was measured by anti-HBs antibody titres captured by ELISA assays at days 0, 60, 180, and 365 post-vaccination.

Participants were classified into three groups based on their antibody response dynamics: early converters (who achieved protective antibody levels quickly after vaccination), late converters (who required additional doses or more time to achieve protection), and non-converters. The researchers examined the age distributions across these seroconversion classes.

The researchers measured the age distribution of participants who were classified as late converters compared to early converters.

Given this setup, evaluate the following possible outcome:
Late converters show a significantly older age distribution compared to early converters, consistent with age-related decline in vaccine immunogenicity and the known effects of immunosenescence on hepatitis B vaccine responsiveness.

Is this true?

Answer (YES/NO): YES